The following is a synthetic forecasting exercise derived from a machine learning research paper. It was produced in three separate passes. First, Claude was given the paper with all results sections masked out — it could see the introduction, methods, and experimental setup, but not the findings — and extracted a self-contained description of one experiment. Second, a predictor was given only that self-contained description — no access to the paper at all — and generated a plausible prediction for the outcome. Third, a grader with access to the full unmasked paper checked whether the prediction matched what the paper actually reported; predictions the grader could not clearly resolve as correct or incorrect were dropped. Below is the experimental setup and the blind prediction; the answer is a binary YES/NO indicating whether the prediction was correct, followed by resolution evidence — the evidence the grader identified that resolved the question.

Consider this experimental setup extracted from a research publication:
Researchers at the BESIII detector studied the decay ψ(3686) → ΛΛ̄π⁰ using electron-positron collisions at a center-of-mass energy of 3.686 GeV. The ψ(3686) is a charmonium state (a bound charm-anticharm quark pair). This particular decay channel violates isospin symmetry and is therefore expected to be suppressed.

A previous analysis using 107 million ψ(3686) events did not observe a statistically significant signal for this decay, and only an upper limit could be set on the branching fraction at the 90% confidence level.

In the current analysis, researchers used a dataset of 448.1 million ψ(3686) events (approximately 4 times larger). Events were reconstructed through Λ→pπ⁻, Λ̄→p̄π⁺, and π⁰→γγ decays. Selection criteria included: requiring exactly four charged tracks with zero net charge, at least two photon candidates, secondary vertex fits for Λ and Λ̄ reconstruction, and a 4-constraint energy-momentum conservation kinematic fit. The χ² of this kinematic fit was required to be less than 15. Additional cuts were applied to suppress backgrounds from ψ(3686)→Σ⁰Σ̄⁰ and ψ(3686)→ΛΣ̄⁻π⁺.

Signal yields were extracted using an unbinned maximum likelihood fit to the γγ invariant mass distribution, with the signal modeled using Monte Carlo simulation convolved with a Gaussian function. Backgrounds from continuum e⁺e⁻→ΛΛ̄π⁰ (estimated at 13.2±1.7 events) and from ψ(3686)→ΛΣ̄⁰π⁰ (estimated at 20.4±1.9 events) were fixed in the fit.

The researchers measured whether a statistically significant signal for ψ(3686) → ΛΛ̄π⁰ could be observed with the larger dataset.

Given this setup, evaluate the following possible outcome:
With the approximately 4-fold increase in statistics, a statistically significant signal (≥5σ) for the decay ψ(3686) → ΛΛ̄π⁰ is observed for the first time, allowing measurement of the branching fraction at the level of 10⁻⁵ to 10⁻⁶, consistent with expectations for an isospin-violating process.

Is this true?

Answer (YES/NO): NO